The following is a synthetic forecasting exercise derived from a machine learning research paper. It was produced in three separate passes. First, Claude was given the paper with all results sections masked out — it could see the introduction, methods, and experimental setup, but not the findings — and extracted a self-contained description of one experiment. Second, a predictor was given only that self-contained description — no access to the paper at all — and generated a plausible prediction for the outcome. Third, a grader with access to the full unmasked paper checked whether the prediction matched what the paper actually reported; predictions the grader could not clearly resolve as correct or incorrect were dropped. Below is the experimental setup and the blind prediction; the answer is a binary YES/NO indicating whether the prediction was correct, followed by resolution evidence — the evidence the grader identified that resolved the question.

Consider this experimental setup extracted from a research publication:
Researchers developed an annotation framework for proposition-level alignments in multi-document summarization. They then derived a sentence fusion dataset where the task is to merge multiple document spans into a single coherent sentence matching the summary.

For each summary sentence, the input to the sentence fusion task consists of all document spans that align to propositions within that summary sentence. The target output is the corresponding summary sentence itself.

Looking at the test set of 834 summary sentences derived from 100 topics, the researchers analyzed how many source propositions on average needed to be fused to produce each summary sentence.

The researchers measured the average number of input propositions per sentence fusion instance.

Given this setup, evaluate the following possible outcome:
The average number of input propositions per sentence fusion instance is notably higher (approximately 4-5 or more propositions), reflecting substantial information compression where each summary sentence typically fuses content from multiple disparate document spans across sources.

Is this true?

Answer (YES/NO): NO